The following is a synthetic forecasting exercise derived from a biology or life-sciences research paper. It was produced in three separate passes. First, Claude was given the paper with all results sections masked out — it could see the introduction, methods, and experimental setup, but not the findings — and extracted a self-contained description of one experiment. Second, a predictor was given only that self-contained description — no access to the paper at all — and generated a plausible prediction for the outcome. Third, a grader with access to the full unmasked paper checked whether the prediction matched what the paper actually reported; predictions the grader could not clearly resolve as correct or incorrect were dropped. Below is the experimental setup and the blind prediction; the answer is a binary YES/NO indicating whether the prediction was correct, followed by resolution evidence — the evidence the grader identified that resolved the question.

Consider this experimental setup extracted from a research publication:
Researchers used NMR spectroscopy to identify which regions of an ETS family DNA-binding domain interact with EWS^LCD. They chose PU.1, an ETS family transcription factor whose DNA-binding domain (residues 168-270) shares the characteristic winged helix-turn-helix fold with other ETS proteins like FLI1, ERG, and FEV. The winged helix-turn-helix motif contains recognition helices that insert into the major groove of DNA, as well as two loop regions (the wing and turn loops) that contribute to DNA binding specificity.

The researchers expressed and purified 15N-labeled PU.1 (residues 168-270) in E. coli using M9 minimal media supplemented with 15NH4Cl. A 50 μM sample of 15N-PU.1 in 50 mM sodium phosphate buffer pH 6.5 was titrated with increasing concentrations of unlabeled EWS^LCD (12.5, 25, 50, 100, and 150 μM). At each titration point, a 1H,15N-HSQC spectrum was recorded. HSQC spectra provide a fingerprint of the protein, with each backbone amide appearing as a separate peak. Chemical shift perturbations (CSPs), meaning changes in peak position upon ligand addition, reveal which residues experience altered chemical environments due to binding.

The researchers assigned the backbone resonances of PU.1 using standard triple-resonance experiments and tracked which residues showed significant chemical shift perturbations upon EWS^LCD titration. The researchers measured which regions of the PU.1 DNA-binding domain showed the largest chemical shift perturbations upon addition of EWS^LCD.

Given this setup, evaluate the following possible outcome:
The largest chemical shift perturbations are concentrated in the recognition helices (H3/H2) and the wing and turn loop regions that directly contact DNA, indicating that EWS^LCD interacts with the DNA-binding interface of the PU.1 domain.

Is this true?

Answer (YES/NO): NO